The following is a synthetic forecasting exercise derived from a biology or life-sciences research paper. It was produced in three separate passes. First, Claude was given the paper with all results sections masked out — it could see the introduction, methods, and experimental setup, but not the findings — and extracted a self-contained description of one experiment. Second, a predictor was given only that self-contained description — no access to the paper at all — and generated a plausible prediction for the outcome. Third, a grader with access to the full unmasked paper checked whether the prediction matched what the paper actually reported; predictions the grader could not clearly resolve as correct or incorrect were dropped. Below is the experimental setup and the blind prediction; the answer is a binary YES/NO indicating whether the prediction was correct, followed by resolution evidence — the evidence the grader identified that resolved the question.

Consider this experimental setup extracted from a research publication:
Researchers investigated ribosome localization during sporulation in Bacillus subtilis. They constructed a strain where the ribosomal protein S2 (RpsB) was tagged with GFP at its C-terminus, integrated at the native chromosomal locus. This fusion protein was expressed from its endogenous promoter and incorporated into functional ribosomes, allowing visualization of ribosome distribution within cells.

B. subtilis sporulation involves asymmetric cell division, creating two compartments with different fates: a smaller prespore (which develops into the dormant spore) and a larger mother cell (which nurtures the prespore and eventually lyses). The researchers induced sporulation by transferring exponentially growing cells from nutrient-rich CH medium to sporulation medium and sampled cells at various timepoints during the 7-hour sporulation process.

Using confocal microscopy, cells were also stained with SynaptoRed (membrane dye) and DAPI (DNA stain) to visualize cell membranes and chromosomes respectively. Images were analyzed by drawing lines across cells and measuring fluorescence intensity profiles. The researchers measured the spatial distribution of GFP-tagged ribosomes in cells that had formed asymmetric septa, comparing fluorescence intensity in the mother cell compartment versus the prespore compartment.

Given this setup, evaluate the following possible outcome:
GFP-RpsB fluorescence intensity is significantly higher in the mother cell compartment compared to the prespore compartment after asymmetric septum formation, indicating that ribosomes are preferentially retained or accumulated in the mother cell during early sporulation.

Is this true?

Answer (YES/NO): YES